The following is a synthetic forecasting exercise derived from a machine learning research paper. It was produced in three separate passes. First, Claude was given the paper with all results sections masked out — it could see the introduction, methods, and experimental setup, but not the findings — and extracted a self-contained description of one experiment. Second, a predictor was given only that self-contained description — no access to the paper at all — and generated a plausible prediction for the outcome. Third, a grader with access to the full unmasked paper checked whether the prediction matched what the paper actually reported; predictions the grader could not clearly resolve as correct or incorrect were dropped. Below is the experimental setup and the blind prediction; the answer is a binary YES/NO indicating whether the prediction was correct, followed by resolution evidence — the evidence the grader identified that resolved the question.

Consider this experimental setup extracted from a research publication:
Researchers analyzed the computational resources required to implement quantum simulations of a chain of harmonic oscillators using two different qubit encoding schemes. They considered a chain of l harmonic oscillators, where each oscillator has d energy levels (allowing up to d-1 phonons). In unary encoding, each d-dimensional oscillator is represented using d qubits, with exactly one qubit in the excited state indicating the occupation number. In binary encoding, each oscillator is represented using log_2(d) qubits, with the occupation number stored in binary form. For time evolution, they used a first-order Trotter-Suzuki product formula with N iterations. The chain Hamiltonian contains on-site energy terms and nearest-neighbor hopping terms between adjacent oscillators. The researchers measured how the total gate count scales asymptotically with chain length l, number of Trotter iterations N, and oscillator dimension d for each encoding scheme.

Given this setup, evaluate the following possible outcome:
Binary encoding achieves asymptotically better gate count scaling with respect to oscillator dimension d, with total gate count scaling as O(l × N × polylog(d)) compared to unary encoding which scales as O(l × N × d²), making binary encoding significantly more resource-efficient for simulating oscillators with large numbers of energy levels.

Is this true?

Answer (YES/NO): NO